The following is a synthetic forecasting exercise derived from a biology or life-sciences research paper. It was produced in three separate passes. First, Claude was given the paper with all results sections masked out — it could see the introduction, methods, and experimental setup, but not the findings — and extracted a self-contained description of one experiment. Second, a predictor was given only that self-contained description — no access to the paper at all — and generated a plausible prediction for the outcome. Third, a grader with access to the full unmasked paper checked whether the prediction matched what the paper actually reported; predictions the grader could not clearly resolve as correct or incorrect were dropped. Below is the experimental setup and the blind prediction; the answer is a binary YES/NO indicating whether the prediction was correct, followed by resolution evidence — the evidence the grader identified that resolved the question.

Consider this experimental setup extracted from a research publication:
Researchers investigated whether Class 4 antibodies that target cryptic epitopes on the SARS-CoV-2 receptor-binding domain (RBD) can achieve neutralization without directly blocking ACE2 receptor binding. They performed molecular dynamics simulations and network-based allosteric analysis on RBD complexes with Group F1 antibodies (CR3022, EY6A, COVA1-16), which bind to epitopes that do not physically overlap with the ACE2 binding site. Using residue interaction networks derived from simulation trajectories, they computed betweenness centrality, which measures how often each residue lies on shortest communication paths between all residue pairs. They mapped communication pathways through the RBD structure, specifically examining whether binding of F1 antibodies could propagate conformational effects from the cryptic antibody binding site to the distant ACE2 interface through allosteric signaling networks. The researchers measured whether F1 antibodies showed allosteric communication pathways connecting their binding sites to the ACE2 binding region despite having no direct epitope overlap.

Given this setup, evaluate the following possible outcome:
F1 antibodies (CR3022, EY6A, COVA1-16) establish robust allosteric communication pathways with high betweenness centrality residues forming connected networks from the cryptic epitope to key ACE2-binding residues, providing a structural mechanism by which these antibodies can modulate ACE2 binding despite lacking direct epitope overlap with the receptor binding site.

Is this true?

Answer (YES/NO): YES